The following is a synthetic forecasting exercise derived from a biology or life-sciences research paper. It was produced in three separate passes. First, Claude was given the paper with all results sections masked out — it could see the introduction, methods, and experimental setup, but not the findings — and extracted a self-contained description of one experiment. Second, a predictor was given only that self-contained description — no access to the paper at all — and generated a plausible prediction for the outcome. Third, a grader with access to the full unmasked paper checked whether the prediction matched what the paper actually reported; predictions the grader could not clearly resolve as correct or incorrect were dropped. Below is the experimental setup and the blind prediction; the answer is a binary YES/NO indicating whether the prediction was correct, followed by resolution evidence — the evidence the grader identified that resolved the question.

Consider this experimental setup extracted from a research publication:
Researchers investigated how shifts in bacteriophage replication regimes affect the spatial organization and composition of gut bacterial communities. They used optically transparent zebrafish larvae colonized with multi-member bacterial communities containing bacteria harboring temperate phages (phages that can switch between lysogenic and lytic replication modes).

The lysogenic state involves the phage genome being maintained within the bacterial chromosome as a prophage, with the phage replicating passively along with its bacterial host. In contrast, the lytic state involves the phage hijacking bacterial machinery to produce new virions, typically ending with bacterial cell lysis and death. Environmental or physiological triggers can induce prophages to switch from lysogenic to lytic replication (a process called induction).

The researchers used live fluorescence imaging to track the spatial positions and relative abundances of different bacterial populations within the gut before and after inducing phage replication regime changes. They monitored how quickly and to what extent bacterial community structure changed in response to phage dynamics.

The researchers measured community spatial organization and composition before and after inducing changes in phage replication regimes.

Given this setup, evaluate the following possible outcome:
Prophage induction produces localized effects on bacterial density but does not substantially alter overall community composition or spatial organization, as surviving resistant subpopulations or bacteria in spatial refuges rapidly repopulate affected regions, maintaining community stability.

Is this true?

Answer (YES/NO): NO